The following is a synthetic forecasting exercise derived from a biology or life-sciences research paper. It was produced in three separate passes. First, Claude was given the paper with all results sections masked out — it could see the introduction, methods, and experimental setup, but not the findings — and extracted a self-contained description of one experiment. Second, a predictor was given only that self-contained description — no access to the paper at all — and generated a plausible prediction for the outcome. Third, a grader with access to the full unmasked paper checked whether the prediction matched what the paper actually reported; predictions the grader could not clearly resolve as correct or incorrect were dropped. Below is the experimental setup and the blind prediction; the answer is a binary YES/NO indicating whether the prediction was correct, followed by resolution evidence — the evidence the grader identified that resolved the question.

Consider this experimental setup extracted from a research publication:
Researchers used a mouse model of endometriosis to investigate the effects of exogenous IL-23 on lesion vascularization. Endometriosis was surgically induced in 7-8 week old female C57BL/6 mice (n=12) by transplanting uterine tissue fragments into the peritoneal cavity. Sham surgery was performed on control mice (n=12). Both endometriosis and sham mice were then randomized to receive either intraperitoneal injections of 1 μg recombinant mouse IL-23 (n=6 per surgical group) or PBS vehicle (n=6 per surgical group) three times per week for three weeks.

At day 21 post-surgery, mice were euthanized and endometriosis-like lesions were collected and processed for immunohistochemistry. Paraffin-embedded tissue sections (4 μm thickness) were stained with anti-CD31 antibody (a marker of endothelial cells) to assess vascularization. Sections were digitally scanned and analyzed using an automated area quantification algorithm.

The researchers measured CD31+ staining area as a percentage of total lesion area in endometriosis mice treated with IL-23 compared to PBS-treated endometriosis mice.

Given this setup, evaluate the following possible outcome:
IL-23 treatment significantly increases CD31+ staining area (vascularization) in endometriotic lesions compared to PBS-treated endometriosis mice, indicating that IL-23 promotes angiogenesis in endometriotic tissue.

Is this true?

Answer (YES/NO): NO